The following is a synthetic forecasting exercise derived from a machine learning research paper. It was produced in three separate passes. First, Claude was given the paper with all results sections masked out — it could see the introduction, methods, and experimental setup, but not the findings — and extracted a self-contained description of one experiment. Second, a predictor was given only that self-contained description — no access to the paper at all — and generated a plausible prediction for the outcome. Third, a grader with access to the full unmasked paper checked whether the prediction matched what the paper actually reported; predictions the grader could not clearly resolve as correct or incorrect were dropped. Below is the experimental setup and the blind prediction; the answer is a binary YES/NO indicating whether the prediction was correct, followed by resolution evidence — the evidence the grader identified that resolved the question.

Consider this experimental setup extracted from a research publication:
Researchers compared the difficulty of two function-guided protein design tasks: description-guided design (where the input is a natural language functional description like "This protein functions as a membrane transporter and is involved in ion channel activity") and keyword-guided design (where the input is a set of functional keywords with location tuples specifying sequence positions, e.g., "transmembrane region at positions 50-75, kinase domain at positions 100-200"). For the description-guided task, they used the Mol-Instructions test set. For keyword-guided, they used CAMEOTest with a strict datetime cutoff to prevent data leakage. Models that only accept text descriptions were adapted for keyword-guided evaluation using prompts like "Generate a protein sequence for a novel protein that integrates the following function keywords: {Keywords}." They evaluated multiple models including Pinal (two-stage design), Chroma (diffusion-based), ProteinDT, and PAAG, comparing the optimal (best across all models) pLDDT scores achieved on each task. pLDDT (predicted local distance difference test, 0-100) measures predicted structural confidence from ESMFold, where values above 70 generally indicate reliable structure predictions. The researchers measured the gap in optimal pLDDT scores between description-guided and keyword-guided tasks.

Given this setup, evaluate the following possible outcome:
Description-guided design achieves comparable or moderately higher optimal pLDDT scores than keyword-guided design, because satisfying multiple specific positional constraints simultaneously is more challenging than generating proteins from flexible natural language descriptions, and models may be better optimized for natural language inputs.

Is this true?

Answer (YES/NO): NO